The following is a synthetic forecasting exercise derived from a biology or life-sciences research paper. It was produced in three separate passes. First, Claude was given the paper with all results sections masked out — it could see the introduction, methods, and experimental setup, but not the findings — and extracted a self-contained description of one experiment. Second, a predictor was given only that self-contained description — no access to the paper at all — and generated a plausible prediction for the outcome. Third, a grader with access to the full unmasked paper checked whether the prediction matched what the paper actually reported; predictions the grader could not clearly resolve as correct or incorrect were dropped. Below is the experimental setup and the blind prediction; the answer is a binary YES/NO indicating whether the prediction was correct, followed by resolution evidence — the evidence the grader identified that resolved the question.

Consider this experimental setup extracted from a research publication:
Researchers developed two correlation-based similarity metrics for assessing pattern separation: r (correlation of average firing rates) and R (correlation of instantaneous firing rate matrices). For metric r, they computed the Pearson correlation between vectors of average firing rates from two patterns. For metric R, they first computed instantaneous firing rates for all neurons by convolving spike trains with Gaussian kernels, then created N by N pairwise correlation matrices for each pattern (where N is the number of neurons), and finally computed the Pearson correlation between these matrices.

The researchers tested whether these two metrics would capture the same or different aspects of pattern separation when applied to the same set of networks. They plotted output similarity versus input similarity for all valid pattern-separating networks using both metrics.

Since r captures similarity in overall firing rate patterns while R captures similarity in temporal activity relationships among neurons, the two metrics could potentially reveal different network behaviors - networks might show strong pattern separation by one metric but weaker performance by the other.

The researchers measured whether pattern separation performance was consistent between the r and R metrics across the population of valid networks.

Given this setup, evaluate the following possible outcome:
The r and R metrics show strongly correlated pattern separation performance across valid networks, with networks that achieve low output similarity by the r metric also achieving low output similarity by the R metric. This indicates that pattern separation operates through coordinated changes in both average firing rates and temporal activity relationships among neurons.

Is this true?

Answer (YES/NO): NO